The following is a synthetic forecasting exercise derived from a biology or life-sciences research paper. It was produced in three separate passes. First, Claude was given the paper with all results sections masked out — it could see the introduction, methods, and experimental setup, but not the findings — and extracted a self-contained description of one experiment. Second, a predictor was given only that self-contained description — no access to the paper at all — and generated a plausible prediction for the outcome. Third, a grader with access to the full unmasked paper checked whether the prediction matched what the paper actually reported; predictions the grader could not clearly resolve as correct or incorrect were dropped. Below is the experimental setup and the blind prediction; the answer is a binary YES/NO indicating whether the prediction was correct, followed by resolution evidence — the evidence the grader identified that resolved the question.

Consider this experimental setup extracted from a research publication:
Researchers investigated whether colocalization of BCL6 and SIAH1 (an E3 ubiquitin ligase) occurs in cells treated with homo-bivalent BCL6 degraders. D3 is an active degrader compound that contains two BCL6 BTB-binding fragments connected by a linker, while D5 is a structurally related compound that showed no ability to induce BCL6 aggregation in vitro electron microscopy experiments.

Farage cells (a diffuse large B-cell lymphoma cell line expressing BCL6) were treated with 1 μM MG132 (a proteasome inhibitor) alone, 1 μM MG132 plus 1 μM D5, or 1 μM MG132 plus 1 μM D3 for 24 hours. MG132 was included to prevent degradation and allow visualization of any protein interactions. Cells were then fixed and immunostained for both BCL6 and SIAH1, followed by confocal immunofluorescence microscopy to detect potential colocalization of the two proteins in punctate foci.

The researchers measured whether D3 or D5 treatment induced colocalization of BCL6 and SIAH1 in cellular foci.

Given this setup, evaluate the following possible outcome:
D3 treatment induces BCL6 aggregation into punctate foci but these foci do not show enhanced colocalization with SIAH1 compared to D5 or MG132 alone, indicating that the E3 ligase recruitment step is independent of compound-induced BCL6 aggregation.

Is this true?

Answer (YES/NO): NO